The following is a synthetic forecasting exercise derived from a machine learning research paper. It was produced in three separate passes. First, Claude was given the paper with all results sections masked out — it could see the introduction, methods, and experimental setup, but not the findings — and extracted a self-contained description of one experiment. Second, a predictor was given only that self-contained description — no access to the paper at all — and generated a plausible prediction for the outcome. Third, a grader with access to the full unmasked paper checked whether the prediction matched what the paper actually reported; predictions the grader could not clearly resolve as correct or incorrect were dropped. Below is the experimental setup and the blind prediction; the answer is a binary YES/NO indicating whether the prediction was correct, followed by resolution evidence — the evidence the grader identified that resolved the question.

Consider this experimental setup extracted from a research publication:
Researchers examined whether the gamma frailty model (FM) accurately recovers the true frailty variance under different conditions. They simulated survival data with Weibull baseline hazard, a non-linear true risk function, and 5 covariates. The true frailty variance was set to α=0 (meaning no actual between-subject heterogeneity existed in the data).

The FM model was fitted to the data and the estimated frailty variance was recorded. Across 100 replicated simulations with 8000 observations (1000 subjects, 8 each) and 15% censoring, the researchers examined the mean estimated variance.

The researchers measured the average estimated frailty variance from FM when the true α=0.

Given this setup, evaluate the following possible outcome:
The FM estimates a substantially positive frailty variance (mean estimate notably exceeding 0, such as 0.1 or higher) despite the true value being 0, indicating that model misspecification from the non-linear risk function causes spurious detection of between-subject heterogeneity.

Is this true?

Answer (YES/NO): NO